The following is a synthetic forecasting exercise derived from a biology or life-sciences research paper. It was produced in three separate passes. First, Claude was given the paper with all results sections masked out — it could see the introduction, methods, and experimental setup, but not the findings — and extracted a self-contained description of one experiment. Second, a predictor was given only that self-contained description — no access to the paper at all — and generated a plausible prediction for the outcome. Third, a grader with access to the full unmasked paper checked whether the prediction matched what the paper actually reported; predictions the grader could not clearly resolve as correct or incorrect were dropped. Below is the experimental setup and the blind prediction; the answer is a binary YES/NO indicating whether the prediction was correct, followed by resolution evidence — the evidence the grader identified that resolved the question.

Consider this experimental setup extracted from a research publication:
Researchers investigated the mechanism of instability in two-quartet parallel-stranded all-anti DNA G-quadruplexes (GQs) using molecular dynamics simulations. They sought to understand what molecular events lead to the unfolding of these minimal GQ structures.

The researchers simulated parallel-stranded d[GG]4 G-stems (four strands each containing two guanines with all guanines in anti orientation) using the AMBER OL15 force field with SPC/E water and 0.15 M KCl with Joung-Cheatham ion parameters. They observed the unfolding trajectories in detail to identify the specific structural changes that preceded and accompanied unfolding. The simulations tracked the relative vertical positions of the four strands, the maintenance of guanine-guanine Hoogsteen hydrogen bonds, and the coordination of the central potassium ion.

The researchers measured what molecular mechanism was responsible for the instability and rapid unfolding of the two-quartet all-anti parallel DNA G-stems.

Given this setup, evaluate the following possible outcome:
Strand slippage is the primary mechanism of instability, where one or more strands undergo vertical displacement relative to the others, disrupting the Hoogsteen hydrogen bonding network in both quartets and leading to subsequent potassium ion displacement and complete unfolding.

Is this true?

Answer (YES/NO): NO